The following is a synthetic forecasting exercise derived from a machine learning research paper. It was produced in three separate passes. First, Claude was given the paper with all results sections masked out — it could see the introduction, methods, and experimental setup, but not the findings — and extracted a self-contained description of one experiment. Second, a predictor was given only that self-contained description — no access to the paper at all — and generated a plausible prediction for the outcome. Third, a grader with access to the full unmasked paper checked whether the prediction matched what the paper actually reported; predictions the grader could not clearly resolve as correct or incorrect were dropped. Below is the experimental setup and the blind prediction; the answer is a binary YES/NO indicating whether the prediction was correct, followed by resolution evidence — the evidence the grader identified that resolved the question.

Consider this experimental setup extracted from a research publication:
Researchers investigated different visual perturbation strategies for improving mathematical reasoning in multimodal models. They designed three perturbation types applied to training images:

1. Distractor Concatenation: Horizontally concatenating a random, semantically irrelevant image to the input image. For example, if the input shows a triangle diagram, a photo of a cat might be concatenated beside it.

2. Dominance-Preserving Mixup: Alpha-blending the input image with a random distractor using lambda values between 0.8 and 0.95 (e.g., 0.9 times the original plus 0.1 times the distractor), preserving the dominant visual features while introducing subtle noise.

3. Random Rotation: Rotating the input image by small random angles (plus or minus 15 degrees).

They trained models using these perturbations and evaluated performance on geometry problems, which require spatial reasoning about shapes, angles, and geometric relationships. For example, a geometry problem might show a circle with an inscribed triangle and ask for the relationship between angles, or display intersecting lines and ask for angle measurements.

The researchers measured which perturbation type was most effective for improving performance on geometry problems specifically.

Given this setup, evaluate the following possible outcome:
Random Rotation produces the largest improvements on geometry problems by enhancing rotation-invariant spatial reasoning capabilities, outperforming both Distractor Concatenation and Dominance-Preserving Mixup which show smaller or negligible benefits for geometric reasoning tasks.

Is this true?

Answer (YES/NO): YES